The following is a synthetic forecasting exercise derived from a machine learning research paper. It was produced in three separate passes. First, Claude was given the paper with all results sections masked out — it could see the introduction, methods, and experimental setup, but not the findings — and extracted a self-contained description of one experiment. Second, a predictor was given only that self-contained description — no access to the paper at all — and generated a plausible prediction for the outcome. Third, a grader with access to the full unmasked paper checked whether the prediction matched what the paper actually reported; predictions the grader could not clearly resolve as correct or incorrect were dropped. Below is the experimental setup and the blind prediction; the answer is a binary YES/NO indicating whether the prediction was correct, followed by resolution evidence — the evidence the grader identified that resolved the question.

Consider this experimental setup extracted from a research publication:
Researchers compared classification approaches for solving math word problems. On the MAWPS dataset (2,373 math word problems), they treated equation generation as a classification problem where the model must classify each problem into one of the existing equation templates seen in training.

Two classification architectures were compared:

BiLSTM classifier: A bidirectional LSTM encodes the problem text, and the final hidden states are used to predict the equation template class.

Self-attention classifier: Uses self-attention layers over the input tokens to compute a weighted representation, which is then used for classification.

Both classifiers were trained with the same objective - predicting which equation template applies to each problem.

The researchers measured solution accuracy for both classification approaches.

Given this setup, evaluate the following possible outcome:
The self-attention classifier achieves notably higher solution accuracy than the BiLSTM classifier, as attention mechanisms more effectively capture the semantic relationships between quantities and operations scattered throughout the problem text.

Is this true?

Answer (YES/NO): NO